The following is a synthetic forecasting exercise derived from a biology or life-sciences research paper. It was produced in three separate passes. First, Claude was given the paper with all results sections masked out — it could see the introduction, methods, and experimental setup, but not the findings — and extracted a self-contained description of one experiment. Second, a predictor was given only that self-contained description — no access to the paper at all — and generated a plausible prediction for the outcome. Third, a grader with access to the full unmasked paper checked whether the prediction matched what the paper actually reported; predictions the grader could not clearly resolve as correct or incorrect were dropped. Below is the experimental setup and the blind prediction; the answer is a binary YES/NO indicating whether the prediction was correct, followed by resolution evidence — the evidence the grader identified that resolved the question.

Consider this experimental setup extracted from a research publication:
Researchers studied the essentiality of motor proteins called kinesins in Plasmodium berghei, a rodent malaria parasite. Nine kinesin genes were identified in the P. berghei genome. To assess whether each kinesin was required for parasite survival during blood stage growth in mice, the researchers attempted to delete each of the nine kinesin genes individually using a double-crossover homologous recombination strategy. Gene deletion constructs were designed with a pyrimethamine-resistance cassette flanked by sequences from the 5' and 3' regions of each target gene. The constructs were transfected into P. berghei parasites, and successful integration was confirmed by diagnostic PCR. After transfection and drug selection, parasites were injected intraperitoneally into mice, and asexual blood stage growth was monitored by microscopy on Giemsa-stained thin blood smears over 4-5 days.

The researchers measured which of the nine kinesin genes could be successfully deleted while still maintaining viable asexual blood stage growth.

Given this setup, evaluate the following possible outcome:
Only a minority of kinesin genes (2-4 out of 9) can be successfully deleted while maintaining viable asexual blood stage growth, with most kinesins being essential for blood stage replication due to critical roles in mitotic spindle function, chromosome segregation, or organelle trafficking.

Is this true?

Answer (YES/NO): NO